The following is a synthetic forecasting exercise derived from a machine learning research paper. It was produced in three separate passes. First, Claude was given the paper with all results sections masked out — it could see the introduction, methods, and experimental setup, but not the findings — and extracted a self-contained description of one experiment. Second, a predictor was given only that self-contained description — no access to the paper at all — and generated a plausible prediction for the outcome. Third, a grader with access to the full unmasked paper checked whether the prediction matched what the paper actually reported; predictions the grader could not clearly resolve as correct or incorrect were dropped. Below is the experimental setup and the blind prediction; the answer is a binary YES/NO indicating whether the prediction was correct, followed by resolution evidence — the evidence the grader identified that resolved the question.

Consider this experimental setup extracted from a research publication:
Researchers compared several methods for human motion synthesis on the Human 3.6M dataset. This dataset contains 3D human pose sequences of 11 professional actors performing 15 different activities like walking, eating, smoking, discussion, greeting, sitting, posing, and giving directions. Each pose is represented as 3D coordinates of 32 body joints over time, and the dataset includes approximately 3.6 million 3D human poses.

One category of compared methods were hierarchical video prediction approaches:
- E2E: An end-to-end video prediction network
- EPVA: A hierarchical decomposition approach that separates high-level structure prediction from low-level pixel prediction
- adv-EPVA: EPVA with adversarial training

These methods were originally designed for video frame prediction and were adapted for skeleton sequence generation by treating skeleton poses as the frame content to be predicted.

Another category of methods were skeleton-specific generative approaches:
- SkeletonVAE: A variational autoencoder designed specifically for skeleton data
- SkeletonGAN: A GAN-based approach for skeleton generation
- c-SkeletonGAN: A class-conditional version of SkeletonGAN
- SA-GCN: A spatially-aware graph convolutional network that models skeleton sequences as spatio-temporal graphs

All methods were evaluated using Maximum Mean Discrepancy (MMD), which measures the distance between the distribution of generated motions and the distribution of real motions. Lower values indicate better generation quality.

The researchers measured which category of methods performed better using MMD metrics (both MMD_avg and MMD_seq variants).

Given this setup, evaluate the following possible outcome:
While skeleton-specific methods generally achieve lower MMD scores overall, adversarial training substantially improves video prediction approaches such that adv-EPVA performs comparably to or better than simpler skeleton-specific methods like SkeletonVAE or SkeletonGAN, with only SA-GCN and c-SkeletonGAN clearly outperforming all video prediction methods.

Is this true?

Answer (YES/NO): NO